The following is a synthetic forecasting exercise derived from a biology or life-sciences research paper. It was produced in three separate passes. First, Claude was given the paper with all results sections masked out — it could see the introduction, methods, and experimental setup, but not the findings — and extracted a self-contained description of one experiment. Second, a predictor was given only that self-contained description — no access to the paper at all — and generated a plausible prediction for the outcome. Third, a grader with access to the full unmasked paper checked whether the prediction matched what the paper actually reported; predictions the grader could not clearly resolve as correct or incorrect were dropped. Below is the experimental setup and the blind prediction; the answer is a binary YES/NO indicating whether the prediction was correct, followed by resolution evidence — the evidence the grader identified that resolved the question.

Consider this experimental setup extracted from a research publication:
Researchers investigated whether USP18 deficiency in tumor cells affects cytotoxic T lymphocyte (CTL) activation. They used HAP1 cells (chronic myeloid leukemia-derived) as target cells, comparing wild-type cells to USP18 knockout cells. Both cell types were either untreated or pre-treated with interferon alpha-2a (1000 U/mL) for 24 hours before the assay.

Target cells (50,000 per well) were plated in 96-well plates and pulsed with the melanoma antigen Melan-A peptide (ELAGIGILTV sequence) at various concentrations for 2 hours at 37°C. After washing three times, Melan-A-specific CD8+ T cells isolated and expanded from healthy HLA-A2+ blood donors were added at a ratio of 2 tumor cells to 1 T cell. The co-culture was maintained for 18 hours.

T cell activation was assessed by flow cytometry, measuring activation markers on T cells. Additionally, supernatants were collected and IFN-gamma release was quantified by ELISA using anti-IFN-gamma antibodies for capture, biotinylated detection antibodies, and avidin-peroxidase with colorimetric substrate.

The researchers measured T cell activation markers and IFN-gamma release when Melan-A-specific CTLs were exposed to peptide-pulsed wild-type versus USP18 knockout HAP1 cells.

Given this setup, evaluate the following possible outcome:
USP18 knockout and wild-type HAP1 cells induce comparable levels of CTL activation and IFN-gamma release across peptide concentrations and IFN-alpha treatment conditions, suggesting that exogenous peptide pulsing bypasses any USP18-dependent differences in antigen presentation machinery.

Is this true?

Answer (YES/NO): NO